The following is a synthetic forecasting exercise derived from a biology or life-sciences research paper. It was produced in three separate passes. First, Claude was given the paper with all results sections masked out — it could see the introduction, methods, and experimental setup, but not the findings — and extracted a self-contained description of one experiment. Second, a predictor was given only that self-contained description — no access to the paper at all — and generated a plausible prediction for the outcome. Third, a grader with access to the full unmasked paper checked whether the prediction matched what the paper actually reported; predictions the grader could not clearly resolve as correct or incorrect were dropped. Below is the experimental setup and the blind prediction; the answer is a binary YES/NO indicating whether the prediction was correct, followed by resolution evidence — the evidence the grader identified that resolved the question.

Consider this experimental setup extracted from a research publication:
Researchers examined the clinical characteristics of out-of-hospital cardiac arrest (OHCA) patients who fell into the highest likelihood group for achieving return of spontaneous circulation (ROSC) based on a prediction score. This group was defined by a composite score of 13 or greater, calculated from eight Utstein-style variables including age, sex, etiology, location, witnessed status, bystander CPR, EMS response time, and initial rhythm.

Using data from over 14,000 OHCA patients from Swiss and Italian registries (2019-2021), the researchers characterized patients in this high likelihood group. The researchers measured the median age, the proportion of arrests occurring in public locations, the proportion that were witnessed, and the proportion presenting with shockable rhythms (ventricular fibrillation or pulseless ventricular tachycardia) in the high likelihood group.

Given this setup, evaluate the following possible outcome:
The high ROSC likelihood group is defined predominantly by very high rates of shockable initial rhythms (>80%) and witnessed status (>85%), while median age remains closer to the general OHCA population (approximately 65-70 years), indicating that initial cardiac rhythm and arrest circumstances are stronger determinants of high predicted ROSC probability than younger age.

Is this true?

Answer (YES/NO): NO